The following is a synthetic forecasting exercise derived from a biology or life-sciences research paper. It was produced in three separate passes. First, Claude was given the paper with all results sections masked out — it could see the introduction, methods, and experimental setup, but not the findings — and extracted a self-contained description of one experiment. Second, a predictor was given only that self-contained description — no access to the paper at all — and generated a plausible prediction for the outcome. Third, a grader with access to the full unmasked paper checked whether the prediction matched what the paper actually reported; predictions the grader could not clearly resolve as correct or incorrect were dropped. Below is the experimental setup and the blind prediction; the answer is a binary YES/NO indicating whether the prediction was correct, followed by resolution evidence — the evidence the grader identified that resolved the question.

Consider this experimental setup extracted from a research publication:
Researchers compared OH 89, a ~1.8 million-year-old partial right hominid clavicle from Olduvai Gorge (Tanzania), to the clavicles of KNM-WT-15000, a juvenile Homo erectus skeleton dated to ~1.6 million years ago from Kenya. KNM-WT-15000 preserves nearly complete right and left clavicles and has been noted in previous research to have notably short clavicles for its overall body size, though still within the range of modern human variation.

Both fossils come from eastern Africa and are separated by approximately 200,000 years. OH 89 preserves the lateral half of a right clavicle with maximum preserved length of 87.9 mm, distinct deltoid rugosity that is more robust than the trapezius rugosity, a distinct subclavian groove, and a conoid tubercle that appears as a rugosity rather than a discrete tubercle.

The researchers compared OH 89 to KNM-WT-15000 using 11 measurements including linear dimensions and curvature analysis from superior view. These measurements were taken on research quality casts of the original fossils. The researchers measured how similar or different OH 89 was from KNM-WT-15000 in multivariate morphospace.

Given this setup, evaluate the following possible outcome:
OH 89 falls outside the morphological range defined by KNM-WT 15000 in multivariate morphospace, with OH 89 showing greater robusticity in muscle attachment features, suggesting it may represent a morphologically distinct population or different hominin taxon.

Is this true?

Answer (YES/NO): NO